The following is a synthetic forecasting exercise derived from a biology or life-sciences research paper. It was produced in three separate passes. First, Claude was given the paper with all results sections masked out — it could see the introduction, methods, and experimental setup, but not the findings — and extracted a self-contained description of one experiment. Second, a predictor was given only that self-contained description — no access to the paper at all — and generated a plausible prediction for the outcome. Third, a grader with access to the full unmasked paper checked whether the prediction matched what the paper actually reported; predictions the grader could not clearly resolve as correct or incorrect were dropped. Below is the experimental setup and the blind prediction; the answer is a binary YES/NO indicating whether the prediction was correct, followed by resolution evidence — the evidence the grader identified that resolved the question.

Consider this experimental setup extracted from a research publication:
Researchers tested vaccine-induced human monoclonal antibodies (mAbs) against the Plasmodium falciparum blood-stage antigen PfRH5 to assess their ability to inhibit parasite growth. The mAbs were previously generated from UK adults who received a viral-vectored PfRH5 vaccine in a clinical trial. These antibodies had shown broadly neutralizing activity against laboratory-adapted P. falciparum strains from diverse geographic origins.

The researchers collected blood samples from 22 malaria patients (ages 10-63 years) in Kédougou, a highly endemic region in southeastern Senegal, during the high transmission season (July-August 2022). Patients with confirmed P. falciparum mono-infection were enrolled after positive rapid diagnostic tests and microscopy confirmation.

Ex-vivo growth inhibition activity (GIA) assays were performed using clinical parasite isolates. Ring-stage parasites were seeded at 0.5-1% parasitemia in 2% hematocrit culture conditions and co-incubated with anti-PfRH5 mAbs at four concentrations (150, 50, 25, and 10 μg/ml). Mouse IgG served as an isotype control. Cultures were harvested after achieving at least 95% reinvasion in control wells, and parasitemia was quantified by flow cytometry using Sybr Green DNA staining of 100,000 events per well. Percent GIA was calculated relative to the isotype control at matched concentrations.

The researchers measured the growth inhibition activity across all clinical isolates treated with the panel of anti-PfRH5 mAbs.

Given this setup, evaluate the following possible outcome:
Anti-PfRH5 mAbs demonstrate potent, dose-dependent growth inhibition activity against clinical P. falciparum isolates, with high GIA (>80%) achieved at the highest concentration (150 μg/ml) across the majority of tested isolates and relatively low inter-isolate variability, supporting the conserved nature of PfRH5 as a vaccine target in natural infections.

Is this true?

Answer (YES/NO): NO